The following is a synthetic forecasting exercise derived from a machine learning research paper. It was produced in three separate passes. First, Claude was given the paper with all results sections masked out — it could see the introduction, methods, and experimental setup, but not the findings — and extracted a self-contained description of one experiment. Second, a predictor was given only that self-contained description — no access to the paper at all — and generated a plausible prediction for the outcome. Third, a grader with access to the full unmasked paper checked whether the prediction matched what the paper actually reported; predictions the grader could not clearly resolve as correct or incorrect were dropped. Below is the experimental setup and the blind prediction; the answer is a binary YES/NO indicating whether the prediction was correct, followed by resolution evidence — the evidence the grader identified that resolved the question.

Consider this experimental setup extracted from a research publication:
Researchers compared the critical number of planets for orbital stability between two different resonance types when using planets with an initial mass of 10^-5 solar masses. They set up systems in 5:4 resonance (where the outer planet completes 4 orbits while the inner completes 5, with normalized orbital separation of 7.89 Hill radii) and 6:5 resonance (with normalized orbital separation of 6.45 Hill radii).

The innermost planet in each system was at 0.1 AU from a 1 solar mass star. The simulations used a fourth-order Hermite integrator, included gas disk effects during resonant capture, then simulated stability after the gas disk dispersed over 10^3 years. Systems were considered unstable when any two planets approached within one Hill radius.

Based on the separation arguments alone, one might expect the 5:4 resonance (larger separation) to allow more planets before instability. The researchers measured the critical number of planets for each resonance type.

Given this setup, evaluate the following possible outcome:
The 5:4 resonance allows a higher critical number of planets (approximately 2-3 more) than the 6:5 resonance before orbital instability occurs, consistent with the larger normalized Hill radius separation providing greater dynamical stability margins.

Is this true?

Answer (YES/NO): NO